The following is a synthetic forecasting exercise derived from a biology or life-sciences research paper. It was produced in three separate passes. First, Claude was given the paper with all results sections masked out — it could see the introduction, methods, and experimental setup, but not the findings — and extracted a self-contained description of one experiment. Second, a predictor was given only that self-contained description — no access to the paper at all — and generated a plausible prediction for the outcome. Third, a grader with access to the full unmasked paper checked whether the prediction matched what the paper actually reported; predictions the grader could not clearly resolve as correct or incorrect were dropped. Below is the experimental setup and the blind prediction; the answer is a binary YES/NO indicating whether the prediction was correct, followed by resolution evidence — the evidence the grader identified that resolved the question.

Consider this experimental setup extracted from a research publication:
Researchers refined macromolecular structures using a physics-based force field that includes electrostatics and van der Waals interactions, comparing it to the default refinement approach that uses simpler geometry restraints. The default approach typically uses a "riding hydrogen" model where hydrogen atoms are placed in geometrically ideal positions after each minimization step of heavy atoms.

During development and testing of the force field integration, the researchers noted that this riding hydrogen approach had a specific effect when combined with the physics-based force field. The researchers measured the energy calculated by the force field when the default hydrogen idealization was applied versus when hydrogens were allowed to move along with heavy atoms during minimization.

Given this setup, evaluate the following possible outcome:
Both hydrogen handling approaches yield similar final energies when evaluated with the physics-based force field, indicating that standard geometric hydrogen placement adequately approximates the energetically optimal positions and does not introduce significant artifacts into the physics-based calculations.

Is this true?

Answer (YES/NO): NO